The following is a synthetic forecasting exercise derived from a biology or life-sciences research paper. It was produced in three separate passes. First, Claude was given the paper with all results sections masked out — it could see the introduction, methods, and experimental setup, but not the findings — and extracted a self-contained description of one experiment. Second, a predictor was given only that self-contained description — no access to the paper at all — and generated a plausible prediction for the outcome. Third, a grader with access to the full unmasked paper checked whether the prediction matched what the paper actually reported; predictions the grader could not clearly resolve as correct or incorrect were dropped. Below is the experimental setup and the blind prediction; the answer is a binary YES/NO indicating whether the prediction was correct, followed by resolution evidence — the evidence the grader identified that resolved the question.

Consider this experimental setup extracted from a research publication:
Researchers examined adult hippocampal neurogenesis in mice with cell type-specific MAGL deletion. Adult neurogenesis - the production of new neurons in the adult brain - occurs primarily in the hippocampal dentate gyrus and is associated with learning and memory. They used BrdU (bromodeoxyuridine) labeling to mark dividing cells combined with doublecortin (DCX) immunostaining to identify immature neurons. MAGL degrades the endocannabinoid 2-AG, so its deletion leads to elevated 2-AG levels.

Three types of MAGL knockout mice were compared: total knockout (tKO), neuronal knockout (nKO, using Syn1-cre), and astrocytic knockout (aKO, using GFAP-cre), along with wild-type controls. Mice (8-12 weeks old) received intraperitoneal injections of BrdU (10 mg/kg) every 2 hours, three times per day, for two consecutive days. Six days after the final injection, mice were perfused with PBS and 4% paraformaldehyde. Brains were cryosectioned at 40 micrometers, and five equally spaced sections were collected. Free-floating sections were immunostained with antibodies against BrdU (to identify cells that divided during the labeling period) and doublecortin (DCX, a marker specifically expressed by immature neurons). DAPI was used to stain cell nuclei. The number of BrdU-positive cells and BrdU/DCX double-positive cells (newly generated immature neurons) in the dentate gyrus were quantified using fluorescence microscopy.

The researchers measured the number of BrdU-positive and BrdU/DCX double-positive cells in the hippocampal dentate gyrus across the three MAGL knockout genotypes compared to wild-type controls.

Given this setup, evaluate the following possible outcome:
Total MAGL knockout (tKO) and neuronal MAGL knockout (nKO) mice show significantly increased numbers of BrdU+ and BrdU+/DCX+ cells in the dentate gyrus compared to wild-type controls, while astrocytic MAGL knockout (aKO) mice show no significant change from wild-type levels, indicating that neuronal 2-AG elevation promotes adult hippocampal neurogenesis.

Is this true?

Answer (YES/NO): NO